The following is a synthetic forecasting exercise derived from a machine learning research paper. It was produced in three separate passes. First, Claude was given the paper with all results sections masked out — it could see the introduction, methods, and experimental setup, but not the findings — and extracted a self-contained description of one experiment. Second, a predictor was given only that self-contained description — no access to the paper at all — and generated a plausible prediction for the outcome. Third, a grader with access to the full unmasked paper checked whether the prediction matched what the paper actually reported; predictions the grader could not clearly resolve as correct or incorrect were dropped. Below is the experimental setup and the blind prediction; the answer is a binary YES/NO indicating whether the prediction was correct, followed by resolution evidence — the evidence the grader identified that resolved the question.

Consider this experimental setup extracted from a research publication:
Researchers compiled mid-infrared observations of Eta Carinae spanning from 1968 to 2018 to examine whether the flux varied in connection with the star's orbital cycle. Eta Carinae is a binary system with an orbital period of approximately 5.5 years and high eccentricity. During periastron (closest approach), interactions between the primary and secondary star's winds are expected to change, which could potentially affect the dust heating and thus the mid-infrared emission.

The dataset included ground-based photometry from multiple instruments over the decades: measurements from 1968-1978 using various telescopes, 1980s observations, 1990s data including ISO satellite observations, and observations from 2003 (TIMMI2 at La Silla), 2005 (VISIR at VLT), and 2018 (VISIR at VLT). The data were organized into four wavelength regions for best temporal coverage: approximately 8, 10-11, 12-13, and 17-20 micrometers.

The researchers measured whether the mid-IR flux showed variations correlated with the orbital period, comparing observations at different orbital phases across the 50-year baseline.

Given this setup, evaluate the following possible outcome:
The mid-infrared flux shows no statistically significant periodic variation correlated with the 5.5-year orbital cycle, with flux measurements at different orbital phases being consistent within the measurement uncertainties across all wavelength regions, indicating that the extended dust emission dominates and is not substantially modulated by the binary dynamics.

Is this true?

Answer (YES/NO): YES